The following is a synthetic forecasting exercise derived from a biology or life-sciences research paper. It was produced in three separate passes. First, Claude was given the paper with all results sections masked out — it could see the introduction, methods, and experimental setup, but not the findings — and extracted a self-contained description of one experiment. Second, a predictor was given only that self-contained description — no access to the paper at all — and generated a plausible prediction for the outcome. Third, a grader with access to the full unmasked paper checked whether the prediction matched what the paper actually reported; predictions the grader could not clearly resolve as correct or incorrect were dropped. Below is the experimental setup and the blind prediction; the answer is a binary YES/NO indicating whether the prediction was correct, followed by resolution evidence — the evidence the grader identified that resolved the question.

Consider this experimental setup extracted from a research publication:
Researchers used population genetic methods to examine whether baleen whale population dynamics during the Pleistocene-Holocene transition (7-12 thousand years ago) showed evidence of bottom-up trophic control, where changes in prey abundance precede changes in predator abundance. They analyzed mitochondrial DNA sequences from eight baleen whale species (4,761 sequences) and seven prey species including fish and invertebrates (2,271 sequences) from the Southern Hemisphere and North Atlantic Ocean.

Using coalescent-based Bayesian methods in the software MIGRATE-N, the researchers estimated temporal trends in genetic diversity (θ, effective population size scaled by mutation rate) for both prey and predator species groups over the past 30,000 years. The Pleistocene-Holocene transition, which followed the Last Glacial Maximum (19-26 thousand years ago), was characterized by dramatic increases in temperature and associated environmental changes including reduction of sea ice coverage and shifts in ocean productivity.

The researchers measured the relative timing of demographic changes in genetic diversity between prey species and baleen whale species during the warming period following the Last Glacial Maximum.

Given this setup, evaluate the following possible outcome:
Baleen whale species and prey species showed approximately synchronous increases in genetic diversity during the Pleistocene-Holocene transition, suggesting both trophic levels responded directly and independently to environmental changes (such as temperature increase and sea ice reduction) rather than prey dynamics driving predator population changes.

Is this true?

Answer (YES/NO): NO